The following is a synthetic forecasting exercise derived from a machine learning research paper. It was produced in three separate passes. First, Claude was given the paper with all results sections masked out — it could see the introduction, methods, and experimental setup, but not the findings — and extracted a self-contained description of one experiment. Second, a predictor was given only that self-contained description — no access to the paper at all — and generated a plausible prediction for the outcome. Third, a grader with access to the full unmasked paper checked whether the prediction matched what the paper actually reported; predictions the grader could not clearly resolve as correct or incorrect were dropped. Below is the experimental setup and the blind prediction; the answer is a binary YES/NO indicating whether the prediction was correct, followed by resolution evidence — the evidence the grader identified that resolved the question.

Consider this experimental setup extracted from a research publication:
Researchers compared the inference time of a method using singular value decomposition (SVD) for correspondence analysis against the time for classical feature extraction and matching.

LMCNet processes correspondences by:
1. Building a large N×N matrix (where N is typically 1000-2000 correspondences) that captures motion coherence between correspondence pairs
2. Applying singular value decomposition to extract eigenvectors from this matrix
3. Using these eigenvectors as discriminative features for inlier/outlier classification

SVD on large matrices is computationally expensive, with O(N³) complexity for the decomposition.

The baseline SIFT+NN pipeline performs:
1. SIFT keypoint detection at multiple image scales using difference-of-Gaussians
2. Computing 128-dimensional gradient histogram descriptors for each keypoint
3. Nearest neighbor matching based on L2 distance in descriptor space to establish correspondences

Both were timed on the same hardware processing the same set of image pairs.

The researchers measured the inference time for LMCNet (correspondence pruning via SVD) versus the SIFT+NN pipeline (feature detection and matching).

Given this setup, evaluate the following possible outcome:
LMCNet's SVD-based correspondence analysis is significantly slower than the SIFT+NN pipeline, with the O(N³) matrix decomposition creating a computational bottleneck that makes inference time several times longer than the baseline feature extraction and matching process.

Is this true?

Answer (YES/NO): NO